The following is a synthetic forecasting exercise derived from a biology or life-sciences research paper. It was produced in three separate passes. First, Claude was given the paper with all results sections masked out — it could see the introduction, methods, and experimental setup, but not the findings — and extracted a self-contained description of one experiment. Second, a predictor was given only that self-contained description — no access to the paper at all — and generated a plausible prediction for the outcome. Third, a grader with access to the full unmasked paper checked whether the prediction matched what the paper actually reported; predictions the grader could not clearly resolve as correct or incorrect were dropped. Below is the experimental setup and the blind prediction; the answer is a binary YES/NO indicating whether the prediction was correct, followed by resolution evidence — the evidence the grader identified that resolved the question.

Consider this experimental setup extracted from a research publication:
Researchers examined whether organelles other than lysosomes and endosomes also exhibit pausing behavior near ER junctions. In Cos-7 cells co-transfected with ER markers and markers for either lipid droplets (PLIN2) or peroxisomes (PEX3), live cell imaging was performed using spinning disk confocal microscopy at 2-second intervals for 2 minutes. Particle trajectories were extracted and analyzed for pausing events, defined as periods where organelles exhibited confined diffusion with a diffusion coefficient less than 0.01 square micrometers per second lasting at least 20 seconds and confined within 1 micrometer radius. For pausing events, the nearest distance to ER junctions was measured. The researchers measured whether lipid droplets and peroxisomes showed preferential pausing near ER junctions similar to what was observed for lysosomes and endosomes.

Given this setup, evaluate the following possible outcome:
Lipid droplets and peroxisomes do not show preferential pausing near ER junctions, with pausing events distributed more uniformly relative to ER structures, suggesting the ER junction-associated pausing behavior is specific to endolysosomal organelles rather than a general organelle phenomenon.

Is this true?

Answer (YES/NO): NO